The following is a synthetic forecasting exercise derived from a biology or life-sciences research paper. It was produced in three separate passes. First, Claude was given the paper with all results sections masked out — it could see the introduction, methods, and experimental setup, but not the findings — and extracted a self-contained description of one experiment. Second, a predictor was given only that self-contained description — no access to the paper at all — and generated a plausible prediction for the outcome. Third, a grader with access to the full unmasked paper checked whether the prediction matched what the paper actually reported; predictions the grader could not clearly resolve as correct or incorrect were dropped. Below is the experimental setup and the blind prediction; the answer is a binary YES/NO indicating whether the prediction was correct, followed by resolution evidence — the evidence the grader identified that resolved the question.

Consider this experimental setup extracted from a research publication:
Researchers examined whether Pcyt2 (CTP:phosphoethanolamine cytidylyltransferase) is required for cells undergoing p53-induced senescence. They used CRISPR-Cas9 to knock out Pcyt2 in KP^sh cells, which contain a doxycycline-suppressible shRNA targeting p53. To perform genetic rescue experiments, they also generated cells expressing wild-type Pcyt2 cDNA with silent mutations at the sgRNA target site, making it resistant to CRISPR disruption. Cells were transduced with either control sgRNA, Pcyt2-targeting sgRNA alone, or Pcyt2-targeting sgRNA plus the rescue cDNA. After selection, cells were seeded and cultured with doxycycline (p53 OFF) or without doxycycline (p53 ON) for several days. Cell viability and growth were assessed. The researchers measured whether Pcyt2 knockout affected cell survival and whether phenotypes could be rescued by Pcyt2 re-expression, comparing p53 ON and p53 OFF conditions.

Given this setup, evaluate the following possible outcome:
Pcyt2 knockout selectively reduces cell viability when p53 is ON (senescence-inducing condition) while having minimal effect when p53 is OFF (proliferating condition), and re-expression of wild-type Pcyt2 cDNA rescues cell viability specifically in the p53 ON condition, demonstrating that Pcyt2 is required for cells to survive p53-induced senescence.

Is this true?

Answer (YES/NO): YES